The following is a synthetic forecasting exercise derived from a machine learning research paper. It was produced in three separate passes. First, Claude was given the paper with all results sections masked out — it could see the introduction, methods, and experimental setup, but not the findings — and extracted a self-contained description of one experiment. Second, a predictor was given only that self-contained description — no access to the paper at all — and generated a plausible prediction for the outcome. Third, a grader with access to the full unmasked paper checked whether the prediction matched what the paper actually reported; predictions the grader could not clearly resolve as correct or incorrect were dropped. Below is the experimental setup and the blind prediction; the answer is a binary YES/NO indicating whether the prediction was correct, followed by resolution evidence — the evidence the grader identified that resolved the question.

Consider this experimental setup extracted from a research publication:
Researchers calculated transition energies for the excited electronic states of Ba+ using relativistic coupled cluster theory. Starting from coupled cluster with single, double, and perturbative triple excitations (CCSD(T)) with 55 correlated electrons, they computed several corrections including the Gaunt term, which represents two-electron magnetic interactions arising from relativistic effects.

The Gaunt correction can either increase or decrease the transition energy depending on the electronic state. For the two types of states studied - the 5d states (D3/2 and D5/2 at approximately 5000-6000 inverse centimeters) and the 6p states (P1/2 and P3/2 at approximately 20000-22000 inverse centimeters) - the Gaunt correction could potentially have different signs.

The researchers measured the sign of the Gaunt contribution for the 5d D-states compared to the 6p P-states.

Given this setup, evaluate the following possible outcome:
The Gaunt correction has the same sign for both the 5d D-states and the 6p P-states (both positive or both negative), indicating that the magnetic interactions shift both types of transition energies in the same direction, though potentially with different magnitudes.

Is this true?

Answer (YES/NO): NO